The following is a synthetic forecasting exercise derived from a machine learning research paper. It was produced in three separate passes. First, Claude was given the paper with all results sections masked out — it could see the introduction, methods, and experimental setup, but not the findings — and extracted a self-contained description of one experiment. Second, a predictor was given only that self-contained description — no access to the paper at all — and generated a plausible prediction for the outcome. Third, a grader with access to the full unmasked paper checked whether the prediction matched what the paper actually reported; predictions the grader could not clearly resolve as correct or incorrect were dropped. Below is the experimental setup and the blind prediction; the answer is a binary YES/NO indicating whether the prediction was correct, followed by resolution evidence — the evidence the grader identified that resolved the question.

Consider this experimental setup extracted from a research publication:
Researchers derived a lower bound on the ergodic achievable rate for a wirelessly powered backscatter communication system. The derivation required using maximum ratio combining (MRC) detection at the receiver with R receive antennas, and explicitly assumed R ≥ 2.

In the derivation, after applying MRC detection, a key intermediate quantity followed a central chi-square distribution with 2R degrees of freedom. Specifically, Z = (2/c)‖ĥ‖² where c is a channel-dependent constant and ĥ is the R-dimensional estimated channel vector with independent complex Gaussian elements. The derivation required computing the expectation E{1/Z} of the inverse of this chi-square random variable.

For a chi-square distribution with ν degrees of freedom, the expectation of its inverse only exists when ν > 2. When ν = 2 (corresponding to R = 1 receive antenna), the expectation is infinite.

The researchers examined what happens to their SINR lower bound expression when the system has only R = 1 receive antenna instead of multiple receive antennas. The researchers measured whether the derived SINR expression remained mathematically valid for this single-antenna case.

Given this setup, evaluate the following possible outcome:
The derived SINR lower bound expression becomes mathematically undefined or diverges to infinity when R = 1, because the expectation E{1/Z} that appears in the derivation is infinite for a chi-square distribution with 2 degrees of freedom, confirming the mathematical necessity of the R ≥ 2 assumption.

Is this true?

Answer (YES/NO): YES